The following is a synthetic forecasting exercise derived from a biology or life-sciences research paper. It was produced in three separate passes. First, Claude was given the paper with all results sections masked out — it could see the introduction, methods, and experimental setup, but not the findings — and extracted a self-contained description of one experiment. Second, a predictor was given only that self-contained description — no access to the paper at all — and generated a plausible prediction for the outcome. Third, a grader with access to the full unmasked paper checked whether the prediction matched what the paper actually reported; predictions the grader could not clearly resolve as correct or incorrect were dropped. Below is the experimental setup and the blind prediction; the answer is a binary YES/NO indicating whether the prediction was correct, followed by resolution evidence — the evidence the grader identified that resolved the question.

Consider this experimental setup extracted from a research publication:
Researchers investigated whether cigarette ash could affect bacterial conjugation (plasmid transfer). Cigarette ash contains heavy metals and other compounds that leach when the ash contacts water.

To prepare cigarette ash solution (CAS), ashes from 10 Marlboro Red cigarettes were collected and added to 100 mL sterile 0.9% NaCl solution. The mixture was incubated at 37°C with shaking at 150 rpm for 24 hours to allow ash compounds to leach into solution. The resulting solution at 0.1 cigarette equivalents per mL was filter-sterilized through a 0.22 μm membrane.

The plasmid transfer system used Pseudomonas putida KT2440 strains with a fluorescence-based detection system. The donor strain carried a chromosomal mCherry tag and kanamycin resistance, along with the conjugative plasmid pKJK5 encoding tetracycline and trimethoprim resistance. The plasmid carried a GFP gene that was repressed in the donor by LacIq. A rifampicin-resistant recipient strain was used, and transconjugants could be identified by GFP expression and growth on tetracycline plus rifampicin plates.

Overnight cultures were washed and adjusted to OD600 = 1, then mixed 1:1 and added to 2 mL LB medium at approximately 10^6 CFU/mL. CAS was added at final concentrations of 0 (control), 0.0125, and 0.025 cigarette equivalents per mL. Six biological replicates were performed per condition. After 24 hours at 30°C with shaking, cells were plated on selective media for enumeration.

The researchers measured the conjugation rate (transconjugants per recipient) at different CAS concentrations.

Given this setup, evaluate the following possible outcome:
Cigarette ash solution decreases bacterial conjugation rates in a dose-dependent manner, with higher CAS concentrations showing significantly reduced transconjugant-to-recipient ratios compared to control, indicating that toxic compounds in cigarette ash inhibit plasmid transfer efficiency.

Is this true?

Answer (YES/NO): NO